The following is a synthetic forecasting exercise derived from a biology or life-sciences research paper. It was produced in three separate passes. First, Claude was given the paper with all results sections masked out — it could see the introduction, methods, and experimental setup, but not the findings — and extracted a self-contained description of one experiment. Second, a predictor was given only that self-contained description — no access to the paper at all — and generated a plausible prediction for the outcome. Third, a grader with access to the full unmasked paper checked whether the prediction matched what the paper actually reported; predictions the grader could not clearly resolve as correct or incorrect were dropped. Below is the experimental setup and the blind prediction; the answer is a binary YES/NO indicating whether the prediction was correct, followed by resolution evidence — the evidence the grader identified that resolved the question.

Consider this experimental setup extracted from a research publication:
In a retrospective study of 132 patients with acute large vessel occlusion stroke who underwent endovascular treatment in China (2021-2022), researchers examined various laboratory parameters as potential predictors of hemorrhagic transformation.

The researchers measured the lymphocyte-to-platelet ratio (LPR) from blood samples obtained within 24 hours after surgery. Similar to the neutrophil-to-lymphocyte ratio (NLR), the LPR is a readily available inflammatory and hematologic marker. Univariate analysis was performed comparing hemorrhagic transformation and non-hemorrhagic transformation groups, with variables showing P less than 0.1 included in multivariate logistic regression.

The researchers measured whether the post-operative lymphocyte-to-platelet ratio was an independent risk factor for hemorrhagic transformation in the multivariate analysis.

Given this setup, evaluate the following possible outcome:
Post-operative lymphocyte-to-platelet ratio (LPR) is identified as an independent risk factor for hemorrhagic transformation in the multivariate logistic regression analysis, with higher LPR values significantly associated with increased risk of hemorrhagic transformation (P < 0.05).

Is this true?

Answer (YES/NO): NO